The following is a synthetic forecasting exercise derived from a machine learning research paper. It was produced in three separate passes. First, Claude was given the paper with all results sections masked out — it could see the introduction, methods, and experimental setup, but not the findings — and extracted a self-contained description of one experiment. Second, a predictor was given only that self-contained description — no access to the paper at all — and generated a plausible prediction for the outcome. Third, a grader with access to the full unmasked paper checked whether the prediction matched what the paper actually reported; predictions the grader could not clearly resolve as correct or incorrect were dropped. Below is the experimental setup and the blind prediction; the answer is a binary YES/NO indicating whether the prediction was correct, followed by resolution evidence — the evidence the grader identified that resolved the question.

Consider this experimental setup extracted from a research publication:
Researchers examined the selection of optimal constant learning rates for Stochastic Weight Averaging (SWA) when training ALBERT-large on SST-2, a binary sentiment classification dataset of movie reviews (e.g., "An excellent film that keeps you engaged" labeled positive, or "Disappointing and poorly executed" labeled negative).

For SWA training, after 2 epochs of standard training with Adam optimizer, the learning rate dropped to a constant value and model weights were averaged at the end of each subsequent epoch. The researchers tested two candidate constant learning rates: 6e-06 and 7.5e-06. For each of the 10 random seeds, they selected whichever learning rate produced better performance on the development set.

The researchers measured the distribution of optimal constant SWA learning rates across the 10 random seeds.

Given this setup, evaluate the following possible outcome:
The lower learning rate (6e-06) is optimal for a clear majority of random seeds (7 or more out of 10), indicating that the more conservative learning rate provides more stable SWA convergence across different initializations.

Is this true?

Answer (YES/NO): YES